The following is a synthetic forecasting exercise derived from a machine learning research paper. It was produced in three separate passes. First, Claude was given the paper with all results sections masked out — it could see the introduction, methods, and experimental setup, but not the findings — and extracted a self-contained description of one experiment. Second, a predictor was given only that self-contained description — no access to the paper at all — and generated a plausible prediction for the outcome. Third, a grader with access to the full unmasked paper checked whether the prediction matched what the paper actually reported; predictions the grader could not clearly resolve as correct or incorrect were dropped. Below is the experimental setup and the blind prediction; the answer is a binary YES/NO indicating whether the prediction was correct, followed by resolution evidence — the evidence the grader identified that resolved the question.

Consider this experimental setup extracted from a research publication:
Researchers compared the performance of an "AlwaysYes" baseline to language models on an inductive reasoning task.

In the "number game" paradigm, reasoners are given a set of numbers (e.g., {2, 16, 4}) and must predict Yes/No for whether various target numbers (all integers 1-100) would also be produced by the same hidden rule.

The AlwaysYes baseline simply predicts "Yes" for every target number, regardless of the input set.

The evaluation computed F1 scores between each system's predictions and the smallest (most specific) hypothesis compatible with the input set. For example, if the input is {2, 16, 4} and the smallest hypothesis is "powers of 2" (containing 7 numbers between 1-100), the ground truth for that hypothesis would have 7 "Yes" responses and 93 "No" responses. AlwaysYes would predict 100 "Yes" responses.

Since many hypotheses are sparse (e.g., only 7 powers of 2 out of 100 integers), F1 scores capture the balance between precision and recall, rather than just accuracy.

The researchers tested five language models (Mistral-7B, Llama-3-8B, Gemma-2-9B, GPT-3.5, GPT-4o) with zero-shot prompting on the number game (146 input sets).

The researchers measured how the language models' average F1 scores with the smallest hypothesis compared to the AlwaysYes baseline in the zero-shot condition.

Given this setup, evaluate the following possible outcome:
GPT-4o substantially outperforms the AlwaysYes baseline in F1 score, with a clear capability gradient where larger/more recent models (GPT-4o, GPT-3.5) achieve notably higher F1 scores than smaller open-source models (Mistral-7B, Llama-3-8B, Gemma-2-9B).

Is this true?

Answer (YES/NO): NO